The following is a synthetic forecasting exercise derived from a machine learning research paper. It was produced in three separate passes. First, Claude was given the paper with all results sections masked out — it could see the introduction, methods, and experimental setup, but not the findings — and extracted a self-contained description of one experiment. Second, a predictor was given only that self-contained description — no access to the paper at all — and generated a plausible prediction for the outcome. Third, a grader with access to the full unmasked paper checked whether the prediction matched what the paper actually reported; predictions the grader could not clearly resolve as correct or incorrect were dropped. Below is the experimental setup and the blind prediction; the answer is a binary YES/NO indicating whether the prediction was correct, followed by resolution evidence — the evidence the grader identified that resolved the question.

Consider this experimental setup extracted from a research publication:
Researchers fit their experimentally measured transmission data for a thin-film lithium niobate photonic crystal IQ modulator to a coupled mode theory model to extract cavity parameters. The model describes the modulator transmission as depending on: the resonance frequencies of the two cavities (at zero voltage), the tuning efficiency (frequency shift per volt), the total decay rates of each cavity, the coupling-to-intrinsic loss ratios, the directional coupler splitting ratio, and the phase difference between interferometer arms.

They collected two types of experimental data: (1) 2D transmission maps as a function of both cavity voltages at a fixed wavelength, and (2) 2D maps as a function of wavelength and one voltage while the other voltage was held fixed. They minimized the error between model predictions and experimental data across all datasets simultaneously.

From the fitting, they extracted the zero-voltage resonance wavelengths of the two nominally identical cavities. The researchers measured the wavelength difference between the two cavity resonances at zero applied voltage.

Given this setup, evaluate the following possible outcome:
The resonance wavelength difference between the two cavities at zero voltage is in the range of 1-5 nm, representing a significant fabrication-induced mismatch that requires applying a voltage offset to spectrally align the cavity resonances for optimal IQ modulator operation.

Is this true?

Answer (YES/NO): NO